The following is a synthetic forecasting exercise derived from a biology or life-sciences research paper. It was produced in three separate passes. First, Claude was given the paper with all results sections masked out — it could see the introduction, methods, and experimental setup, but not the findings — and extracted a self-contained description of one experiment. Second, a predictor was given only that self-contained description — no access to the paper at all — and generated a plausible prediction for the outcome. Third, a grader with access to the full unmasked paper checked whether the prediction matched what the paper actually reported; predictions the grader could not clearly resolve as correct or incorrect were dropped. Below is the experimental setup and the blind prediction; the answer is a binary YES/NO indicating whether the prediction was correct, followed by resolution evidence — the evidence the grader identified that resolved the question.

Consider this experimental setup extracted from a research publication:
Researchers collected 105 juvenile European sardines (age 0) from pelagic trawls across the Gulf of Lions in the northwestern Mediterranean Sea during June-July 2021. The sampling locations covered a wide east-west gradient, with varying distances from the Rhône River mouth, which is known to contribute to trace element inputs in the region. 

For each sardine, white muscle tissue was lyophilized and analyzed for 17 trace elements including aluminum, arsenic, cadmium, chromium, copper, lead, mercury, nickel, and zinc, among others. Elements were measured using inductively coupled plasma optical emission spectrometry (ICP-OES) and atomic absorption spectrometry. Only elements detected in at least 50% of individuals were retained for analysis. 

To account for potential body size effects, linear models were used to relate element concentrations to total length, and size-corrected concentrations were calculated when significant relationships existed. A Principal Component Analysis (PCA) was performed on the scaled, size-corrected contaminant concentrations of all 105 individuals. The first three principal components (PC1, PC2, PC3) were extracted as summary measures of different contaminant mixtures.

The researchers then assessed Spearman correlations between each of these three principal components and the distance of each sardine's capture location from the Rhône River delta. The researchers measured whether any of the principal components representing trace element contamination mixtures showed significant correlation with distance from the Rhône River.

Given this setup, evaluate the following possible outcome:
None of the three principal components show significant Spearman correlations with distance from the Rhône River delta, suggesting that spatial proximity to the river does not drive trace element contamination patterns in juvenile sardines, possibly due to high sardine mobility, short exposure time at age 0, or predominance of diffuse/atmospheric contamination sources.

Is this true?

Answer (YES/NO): YES